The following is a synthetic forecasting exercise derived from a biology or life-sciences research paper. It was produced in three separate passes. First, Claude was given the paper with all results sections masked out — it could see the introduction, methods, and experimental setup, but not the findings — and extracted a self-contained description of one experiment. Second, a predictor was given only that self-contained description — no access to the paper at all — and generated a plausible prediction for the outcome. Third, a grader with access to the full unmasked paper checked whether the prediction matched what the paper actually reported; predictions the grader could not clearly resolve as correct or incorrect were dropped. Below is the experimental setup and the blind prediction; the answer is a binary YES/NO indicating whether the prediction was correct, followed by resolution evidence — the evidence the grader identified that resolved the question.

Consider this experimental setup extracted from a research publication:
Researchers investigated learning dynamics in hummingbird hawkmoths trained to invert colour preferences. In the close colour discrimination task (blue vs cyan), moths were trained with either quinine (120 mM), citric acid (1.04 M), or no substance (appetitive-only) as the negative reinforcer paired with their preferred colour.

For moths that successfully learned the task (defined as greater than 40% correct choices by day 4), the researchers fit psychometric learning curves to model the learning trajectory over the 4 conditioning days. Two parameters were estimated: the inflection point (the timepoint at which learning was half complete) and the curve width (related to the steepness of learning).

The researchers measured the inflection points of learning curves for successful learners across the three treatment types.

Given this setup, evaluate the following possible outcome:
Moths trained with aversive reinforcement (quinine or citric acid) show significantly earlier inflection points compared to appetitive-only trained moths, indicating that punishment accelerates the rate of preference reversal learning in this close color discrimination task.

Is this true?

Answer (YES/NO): NO